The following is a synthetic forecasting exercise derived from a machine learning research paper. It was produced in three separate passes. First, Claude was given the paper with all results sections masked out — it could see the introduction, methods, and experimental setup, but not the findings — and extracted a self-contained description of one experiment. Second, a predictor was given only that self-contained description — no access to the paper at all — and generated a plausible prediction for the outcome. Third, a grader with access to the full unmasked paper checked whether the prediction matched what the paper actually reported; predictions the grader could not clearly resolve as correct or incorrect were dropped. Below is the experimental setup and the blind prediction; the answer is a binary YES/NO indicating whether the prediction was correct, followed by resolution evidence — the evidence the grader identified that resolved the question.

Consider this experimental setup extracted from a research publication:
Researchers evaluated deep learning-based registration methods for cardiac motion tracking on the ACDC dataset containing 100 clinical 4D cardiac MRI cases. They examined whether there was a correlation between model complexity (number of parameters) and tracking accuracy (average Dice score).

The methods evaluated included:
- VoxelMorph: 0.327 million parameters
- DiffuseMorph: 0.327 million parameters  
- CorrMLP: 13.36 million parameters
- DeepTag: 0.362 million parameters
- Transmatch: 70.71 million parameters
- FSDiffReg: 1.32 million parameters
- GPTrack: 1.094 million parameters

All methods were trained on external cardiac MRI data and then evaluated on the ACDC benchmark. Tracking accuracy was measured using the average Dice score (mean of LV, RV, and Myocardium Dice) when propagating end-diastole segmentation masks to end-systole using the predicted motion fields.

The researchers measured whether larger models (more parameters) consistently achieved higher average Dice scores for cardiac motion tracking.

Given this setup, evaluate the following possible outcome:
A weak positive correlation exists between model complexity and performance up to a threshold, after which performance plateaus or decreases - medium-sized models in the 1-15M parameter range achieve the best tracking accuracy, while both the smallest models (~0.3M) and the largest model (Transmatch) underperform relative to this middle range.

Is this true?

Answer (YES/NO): NO